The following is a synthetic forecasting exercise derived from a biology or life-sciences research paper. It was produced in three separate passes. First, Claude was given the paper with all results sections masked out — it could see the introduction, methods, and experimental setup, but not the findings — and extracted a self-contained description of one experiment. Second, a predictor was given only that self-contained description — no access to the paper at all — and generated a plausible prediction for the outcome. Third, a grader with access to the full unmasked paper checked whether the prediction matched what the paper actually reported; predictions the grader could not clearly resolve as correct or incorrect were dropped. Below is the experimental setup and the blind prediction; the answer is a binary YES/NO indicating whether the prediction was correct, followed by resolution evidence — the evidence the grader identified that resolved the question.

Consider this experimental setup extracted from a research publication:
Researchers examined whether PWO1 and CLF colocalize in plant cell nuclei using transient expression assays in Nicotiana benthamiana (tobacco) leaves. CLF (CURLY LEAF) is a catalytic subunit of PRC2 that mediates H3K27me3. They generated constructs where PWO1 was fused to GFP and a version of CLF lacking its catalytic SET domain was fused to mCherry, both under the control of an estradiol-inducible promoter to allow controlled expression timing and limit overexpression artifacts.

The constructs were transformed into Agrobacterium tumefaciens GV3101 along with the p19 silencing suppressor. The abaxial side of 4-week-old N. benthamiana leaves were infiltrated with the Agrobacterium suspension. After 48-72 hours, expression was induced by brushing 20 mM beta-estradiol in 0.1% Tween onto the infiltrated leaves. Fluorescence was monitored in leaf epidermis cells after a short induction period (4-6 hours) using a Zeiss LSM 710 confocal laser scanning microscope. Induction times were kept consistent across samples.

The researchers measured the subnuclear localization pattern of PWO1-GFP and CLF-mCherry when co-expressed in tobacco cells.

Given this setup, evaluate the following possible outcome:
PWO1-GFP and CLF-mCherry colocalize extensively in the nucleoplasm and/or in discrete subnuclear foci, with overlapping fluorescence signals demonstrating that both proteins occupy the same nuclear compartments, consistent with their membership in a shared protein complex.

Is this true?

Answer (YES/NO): YES